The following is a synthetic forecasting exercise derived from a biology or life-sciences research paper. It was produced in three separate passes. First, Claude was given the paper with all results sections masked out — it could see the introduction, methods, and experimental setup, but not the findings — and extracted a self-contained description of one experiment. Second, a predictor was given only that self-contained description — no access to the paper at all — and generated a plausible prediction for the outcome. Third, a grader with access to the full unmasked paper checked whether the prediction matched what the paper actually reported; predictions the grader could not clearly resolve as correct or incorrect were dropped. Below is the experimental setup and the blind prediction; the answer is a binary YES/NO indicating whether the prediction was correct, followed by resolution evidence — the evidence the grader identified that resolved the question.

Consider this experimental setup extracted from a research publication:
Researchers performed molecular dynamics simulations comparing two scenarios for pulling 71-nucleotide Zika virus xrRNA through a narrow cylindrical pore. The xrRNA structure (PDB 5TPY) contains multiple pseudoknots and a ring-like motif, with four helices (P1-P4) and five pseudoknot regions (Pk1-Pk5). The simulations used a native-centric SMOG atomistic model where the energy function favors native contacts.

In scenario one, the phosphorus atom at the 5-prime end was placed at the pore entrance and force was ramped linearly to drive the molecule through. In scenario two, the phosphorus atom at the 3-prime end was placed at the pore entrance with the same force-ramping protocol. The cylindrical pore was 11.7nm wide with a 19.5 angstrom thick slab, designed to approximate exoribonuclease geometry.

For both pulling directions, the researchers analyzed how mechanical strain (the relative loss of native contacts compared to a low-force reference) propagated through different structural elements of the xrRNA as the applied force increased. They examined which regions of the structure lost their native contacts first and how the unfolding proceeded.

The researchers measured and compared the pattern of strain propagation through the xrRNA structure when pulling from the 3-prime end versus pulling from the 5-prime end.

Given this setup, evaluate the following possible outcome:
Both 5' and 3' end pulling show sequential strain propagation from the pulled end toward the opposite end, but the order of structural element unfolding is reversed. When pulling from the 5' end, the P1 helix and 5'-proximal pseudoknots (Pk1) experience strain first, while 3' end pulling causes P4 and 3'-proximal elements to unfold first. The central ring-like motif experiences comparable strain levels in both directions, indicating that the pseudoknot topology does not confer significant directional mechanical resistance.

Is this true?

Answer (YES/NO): NO